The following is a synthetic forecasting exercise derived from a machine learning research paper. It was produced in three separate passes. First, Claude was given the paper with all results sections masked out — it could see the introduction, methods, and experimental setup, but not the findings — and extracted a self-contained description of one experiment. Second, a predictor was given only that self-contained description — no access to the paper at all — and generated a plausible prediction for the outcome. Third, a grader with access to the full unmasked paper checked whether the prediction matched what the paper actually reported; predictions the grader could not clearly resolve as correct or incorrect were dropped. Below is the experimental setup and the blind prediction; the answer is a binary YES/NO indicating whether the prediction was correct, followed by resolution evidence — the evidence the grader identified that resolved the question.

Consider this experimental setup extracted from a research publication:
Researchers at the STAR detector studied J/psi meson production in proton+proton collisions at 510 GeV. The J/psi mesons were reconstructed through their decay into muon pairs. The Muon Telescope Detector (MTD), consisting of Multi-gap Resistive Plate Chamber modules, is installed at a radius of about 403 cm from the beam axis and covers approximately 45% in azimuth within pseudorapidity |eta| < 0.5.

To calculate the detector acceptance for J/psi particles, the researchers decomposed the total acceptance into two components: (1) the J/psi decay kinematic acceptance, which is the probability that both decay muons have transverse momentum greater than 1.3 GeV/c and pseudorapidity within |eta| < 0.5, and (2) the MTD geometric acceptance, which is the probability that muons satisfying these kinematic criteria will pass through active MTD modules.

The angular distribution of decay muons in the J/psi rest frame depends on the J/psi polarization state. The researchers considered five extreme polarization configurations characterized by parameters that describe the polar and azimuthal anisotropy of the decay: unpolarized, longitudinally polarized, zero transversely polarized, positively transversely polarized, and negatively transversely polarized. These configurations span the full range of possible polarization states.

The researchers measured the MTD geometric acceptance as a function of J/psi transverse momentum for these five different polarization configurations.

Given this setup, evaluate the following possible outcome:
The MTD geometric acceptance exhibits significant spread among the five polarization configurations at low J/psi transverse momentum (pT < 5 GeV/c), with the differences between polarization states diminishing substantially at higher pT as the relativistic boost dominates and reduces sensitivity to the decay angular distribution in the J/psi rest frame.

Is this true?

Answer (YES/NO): NO